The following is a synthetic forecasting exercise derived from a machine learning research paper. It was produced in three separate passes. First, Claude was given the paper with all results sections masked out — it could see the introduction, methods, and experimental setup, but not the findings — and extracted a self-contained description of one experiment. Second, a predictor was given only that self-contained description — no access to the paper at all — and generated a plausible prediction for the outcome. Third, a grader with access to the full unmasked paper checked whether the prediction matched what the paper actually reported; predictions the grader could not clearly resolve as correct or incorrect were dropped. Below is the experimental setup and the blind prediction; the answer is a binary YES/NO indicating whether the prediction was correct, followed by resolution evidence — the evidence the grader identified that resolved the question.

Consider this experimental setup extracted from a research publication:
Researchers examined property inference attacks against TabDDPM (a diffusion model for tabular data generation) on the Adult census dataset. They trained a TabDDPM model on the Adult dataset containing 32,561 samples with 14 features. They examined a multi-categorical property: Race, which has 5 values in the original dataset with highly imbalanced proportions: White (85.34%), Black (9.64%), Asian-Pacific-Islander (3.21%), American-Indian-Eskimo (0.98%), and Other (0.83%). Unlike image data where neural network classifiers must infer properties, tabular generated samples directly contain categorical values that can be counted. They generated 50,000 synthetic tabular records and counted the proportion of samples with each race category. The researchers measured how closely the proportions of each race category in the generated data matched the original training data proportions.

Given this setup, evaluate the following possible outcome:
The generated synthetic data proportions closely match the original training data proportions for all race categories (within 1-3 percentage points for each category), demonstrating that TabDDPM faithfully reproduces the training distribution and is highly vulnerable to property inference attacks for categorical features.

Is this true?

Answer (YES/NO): YES